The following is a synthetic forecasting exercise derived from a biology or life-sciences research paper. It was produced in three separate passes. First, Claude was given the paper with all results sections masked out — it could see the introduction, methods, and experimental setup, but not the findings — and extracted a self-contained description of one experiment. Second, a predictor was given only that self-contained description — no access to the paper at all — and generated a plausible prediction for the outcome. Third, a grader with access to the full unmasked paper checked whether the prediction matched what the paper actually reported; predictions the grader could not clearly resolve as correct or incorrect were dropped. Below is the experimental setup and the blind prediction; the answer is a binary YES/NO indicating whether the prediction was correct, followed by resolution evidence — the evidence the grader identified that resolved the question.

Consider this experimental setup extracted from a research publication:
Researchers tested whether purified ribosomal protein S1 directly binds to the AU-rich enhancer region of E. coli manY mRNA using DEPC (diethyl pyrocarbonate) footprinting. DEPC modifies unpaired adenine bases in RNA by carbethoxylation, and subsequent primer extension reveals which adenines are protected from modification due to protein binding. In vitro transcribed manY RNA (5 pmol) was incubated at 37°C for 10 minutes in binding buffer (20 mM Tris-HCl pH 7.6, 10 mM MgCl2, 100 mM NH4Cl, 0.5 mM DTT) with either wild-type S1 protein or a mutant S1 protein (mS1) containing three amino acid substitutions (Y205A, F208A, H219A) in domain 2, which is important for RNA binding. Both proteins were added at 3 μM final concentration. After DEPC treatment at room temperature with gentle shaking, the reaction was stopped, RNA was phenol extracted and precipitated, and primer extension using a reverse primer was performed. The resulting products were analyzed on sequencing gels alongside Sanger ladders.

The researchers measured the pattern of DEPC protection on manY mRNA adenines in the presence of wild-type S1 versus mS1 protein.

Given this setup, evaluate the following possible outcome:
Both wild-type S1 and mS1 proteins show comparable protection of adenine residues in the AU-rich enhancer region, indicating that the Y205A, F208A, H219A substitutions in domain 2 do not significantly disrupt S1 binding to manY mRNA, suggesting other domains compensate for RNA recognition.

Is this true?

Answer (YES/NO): NO